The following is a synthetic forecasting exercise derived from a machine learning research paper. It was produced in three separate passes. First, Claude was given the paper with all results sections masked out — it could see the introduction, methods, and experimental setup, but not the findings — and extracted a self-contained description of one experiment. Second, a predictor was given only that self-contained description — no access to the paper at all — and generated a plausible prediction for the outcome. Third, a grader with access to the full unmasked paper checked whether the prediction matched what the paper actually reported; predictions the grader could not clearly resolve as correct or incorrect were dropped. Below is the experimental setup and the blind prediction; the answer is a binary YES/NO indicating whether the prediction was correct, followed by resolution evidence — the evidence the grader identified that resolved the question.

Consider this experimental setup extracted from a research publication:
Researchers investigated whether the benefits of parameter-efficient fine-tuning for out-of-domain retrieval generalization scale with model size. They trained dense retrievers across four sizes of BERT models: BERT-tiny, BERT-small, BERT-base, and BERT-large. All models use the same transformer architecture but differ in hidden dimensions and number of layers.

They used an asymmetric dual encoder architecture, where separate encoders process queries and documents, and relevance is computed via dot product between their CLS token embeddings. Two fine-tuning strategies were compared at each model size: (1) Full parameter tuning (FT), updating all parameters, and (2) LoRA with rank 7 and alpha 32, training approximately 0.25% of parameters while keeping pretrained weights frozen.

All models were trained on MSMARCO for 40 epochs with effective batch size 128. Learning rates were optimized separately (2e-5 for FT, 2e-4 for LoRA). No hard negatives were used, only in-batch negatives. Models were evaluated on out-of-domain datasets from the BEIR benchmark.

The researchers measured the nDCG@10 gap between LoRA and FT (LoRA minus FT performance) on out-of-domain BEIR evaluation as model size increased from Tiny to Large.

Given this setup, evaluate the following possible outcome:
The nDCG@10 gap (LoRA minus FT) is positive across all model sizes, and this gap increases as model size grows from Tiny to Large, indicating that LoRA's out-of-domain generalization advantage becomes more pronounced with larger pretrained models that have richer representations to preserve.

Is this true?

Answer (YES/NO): YES